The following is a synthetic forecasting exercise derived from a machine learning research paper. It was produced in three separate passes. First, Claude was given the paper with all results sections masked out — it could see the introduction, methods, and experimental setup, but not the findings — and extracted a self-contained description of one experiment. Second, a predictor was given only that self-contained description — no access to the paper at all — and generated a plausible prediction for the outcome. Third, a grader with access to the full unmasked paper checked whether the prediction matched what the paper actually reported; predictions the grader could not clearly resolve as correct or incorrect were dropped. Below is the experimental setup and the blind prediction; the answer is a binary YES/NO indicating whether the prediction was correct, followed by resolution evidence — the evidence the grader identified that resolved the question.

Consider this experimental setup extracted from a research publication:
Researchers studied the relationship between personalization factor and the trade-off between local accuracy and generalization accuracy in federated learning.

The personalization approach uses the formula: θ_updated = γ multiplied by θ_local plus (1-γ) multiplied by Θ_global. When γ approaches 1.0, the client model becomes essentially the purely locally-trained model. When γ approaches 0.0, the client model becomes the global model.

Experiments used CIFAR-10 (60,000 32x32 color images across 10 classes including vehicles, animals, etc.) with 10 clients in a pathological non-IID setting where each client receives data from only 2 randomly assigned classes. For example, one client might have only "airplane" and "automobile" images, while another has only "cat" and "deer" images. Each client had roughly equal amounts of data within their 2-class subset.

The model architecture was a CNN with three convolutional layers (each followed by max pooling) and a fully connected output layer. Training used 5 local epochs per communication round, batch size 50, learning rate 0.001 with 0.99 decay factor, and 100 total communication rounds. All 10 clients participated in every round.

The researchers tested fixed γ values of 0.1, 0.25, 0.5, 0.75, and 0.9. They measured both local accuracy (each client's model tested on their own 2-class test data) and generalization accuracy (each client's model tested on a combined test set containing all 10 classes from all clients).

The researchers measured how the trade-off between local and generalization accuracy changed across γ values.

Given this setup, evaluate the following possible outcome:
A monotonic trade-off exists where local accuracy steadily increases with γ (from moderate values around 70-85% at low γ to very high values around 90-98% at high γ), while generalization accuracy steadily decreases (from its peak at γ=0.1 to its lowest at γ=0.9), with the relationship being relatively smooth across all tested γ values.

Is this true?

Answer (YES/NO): NO